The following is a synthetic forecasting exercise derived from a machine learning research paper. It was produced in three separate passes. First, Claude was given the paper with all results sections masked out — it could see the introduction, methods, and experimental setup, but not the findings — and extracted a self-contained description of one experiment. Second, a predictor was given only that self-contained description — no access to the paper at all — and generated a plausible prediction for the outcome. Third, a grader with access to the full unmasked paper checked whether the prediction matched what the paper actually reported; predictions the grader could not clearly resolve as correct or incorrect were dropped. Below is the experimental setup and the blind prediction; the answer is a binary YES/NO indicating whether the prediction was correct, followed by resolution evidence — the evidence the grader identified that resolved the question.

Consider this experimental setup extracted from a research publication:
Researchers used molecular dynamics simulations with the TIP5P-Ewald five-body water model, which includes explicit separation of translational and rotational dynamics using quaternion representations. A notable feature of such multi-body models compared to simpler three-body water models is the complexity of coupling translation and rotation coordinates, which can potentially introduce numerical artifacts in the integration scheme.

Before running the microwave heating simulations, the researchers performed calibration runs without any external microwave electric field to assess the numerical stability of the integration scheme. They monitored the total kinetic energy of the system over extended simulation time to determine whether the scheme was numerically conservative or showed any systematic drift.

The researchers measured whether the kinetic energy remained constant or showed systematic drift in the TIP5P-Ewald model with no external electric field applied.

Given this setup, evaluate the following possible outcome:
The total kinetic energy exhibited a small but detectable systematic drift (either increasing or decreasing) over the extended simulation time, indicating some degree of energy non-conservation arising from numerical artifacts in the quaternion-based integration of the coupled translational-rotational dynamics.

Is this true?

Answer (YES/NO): YES